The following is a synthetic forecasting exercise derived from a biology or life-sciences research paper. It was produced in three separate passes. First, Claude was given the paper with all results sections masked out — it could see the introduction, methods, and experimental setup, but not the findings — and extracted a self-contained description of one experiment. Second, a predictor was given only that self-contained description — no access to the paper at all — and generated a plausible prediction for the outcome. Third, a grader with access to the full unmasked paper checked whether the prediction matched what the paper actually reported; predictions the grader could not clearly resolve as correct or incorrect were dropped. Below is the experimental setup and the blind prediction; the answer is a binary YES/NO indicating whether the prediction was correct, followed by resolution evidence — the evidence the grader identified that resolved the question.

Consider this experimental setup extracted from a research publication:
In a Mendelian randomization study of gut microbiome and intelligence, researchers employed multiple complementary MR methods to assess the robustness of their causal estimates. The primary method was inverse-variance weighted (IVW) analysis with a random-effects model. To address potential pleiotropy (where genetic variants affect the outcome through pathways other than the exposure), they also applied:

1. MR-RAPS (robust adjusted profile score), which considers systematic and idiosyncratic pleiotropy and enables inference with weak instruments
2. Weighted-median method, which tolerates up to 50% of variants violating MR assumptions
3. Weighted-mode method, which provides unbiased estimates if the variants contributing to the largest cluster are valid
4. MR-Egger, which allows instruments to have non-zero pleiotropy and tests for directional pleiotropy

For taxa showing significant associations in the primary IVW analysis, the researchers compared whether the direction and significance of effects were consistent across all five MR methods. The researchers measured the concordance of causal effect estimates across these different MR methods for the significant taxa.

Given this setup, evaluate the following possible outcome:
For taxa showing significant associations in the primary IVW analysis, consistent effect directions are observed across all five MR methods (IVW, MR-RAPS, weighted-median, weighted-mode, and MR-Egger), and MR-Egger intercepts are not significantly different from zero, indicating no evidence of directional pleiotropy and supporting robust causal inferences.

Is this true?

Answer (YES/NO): YES